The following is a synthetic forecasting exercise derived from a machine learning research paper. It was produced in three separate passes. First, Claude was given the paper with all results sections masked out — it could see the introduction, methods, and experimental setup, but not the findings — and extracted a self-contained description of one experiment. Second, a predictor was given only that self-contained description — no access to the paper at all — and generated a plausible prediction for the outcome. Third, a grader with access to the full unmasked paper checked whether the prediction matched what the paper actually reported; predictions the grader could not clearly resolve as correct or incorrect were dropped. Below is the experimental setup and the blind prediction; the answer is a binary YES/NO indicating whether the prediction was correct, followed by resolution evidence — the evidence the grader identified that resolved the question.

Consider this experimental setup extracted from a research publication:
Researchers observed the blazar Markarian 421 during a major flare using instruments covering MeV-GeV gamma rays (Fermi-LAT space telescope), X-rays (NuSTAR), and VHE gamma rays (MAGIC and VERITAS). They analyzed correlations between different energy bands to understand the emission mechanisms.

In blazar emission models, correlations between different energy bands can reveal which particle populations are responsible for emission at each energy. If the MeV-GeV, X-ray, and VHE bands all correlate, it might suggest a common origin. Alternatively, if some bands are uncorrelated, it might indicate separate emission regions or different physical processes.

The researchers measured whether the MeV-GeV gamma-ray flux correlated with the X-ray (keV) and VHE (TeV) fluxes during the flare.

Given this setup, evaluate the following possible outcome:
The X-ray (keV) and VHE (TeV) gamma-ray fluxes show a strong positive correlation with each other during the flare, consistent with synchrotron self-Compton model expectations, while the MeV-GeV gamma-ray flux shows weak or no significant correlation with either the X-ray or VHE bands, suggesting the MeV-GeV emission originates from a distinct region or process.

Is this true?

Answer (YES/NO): YES